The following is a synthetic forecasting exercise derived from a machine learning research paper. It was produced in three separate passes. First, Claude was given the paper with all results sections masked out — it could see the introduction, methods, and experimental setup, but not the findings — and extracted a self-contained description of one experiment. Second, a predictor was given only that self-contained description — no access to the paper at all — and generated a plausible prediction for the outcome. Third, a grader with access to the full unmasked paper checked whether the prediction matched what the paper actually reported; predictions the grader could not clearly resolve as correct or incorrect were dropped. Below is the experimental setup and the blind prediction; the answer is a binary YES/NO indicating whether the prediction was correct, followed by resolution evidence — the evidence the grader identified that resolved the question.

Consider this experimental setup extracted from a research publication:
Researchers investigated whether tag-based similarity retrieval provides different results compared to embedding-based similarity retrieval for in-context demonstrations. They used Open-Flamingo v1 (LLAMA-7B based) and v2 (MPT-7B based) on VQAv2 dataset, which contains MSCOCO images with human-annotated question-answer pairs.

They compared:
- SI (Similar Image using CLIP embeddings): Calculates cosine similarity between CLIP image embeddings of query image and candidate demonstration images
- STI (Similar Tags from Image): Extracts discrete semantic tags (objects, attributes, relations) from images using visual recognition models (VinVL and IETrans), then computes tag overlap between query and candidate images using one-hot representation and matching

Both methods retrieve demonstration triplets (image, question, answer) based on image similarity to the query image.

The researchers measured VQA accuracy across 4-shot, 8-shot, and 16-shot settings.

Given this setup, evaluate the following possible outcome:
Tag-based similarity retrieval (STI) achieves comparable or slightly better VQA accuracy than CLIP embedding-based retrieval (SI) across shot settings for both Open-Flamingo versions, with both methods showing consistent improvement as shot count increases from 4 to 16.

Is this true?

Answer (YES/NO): NO